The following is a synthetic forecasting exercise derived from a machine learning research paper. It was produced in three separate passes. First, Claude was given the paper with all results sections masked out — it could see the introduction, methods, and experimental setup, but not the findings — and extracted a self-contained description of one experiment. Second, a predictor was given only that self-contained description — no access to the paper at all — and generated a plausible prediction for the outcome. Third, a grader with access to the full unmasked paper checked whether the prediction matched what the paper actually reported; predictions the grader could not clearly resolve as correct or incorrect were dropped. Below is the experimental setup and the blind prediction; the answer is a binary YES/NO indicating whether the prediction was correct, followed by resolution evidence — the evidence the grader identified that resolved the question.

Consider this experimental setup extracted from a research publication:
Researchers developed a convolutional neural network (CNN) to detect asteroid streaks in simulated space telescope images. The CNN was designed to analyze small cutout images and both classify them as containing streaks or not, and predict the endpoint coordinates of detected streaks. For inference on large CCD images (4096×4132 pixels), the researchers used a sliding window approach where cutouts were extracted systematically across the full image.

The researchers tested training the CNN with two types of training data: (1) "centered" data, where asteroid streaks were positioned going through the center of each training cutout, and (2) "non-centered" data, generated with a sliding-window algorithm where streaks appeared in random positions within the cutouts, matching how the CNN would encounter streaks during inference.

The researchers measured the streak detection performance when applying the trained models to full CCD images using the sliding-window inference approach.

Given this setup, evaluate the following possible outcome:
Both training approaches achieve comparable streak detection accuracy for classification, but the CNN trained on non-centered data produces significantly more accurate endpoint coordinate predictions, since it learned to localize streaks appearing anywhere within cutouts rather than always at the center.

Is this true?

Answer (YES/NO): NO